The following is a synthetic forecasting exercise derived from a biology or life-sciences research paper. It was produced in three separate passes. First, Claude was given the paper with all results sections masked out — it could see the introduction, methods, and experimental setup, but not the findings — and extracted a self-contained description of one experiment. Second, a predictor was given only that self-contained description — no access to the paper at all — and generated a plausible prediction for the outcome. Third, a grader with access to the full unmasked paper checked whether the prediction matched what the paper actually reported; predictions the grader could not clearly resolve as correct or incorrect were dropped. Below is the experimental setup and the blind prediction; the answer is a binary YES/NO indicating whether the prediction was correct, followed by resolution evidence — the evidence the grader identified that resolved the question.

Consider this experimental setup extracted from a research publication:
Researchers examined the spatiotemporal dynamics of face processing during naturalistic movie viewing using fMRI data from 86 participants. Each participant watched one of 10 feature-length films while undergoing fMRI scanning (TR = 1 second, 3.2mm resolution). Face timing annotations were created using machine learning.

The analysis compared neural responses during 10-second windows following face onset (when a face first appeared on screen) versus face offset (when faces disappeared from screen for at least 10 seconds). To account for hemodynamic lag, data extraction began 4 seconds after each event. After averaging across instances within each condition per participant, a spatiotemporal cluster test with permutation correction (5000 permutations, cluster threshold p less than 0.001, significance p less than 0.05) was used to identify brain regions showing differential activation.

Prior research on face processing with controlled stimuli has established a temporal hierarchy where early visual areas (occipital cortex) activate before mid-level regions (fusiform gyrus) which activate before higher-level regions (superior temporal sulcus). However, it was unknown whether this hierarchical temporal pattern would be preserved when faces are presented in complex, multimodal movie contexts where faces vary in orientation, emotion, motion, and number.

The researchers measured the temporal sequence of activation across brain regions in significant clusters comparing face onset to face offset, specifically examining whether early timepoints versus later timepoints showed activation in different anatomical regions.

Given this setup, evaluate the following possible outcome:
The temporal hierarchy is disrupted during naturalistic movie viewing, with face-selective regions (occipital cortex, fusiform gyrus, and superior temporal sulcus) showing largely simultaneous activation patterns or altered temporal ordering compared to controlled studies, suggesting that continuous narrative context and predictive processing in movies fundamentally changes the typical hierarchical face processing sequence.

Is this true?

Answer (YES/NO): NO